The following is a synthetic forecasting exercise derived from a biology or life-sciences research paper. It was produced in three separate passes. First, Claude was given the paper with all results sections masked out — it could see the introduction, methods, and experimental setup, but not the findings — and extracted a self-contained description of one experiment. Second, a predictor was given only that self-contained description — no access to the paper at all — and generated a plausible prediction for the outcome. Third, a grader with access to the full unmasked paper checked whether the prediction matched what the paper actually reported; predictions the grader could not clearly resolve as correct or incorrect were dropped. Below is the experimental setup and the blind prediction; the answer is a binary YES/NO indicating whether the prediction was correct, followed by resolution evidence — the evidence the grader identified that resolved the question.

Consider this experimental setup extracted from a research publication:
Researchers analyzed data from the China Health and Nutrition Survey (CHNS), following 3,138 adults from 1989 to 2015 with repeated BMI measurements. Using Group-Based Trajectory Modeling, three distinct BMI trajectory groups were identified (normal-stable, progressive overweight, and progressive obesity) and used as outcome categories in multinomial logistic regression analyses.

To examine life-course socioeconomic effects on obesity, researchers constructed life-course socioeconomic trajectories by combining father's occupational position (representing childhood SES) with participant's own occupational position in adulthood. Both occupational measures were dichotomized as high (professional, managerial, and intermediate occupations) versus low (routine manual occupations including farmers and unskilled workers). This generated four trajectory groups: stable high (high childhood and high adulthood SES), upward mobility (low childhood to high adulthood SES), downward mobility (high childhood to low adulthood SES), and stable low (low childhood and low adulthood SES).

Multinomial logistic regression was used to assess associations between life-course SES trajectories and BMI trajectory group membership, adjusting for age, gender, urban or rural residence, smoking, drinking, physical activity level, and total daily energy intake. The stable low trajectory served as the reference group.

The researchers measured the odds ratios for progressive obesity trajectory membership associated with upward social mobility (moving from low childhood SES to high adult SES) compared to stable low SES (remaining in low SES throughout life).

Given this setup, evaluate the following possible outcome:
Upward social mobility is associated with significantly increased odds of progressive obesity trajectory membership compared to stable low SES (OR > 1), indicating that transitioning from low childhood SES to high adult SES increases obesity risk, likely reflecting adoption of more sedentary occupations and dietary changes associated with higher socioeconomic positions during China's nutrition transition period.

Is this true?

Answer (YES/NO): YES